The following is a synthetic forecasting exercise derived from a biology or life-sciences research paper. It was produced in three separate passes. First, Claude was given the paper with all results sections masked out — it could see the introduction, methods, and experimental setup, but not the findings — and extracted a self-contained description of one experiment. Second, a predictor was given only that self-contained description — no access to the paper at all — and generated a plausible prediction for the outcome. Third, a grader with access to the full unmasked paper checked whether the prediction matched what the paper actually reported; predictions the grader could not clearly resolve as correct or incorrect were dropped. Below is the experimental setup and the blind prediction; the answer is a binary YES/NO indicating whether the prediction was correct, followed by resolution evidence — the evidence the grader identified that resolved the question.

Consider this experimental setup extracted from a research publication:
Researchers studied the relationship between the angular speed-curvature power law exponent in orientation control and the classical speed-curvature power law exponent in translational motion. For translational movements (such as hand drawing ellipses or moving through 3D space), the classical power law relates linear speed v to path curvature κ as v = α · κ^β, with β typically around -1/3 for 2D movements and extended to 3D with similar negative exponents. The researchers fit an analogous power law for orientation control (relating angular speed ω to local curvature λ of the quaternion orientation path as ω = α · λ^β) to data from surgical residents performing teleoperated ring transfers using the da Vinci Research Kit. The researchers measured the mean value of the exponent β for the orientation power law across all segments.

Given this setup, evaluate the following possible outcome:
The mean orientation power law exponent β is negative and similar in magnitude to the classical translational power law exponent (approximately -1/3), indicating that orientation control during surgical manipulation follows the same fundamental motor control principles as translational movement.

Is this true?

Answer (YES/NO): NO